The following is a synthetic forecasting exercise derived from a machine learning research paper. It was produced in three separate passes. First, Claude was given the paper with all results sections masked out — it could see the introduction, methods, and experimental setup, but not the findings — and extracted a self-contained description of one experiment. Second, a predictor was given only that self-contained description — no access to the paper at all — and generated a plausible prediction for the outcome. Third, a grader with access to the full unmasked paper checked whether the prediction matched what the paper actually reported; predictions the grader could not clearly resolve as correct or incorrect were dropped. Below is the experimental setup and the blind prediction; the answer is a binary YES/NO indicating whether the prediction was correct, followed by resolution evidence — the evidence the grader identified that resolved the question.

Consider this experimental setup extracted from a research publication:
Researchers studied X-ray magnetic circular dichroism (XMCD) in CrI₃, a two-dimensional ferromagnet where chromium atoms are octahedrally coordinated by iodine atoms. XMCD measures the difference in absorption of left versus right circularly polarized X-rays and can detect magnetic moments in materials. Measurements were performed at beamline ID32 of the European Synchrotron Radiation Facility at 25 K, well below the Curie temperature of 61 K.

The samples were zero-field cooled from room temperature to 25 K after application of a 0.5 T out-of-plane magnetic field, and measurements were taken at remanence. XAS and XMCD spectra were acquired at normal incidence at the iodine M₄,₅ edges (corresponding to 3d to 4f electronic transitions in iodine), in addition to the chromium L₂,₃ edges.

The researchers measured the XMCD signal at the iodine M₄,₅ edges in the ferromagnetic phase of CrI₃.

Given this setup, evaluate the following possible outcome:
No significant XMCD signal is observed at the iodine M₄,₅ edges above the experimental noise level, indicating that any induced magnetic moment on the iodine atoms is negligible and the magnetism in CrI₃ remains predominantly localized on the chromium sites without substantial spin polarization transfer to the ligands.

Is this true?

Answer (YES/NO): NO